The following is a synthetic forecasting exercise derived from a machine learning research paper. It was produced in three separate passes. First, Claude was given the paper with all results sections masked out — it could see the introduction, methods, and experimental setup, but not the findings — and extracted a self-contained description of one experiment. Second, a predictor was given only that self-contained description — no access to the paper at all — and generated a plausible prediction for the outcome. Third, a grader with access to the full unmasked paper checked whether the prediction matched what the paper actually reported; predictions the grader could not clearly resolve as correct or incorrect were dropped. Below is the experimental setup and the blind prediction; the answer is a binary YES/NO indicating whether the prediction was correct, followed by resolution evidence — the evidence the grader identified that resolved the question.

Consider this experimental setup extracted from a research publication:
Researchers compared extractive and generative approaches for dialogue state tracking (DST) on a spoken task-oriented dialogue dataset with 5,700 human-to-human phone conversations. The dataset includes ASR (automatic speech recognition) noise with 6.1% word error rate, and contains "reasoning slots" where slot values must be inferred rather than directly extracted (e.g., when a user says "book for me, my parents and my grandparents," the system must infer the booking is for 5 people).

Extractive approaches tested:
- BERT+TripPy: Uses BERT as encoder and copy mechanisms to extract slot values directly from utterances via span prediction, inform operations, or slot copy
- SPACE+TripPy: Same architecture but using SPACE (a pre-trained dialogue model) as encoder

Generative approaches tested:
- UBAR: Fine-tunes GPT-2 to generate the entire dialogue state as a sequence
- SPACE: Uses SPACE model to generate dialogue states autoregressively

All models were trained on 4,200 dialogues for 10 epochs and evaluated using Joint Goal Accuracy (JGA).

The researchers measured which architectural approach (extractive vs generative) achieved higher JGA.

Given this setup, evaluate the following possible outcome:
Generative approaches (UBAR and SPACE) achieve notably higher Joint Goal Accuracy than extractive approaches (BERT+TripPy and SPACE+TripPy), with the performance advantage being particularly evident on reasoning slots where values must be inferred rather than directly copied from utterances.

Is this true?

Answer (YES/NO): YES